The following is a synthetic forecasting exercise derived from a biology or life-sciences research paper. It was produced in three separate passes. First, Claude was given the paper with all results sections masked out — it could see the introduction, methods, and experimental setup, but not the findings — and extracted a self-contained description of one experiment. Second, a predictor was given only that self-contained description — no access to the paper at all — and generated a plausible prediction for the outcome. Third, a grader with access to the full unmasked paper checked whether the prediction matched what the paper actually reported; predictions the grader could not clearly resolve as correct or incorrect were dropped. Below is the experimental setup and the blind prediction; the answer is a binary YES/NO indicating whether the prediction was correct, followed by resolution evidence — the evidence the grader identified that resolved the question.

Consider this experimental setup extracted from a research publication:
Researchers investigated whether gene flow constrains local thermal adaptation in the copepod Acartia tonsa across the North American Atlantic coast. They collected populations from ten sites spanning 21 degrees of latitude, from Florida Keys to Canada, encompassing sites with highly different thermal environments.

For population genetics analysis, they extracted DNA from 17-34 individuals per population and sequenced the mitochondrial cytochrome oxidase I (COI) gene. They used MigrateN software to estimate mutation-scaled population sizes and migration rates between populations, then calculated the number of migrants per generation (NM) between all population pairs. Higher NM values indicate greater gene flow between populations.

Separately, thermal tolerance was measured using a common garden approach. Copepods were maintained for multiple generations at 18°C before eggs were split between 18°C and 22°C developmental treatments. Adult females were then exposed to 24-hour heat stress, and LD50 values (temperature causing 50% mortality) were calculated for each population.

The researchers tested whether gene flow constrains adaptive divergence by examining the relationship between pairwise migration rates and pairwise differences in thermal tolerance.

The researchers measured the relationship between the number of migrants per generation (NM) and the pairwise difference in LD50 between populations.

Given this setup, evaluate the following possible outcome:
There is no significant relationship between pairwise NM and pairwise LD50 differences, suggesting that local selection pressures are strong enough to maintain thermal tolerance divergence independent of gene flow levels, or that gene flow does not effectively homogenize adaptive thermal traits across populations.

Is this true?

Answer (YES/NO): NO